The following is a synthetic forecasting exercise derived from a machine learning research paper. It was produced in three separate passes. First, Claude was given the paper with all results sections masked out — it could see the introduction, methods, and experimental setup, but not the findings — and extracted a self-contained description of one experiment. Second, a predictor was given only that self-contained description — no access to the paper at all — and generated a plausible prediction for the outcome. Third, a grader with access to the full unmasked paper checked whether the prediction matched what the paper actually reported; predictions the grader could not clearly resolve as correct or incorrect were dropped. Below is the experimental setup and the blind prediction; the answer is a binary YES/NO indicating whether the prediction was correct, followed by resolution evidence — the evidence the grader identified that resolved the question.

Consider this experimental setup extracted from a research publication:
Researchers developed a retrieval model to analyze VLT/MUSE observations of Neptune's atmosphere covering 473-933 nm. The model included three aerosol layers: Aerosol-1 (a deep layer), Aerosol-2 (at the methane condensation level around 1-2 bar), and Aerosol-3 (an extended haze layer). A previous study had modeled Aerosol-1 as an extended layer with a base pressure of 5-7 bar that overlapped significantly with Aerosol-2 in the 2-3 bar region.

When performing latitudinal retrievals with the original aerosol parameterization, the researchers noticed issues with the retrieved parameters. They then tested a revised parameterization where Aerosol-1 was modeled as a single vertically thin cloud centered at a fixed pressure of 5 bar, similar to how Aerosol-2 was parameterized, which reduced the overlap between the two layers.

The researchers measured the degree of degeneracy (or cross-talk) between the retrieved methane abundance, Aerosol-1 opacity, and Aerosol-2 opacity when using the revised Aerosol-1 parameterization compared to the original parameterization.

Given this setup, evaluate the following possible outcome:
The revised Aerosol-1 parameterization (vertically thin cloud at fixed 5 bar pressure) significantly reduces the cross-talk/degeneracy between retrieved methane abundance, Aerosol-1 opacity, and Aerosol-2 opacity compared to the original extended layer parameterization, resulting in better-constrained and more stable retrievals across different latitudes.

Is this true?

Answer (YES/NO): YES